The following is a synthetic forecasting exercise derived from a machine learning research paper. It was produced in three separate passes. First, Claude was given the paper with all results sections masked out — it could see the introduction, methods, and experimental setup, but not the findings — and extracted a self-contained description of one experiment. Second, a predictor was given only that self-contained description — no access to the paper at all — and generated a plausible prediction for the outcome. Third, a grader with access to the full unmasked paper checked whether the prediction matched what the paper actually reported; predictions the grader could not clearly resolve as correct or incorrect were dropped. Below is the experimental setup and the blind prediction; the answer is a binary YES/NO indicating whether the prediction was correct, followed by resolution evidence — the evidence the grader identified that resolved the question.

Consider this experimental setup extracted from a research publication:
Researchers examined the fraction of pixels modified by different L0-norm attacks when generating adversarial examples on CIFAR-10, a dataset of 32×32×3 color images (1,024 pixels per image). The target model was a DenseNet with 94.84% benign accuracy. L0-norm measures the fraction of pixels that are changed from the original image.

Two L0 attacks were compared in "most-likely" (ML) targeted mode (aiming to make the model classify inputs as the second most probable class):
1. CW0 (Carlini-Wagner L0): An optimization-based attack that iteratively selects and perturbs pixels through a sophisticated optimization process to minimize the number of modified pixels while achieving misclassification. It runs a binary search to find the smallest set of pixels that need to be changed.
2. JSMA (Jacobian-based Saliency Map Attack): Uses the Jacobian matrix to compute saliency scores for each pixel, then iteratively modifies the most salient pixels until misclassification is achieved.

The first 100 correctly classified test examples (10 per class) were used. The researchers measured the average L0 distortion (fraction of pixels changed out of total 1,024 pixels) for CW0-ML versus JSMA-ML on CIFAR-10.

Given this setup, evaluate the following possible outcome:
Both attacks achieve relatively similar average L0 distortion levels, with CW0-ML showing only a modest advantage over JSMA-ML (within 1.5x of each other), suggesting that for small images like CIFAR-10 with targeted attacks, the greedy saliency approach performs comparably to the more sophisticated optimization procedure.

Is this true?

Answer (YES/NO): NO